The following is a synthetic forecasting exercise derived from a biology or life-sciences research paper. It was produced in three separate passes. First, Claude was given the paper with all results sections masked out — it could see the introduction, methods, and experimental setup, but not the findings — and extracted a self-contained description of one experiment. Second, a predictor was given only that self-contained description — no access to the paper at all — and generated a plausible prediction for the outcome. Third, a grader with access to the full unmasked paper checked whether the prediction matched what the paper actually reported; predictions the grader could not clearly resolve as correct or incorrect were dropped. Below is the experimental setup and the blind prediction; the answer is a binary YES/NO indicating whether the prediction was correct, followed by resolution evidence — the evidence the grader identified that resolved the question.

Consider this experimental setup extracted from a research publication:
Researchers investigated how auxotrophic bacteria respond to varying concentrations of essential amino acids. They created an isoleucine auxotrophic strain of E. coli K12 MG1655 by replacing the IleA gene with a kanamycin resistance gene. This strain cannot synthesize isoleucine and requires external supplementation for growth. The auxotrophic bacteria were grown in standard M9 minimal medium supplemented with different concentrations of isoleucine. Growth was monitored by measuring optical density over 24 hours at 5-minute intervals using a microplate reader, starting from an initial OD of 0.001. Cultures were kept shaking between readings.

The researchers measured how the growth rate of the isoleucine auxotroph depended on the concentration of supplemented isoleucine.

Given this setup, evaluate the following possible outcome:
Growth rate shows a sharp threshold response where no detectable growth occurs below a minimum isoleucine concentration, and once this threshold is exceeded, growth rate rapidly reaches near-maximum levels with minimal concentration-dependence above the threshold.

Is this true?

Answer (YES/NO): NO